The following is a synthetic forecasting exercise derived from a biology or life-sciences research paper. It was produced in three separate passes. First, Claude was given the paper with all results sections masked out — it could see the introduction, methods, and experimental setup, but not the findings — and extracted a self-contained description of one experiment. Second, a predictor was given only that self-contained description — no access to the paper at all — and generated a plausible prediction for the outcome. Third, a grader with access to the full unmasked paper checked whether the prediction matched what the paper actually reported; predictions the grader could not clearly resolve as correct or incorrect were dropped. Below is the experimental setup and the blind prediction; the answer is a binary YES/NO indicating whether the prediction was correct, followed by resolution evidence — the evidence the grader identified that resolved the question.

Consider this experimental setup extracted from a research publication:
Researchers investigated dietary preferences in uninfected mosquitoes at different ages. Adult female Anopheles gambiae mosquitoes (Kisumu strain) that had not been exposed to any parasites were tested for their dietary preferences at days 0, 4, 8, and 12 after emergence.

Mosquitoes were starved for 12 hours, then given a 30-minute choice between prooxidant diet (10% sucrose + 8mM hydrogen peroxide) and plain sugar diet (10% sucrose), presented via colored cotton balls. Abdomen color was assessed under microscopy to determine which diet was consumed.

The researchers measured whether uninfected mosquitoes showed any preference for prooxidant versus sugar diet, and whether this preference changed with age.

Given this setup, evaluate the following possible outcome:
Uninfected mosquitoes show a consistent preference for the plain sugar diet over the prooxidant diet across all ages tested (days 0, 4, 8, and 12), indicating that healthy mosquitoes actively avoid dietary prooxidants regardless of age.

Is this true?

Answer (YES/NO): YES